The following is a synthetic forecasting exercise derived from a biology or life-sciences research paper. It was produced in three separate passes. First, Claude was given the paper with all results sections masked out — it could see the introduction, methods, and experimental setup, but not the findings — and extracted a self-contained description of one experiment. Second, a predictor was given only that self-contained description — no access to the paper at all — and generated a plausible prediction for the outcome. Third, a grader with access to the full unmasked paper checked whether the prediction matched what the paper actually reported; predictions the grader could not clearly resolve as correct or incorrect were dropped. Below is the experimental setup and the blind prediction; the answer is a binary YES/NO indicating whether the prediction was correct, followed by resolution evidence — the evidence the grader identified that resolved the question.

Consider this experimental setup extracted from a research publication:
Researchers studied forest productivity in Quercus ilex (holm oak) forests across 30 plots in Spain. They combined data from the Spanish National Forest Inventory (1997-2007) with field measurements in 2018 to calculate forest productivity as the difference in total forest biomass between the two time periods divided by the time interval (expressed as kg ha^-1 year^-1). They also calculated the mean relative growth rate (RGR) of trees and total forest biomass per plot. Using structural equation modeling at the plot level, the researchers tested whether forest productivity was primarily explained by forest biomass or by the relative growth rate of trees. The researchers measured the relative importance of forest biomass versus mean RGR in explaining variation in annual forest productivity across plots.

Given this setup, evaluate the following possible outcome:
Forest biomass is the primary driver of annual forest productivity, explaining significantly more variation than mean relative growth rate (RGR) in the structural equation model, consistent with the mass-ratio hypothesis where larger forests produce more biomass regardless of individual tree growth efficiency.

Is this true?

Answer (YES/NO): NO